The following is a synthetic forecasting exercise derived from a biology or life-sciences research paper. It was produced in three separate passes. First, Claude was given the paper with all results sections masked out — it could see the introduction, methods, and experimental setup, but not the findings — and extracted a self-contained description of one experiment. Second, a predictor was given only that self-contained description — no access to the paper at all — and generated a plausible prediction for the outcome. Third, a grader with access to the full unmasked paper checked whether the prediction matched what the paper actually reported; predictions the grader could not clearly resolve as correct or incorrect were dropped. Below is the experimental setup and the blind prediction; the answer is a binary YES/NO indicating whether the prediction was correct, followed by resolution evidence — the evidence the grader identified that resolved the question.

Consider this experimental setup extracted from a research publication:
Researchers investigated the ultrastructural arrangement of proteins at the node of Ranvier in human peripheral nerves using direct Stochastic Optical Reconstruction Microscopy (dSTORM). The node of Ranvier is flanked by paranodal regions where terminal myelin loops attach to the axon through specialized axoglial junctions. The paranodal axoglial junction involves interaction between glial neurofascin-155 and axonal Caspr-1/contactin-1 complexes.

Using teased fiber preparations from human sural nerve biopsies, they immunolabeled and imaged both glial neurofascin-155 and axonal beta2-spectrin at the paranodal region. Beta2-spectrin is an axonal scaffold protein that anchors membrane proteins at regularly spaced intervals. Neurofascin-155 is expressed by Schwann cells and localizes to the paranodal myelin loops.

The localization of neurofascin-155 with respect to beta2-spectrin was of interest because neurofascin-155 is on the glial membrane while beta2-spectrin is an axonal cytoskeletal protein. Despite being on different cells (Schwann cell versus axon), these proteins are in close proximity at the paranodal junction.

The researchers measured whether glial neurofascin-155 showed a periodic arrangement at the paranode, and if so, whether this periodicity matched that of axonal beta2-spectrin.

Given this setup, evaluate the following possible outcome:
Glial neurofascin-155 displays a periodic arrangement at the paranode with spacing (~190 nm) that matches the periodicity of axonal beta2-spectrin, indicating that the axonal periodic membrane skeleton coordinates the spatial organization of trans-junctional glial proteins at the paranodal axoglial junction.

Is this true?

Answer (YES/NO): NO